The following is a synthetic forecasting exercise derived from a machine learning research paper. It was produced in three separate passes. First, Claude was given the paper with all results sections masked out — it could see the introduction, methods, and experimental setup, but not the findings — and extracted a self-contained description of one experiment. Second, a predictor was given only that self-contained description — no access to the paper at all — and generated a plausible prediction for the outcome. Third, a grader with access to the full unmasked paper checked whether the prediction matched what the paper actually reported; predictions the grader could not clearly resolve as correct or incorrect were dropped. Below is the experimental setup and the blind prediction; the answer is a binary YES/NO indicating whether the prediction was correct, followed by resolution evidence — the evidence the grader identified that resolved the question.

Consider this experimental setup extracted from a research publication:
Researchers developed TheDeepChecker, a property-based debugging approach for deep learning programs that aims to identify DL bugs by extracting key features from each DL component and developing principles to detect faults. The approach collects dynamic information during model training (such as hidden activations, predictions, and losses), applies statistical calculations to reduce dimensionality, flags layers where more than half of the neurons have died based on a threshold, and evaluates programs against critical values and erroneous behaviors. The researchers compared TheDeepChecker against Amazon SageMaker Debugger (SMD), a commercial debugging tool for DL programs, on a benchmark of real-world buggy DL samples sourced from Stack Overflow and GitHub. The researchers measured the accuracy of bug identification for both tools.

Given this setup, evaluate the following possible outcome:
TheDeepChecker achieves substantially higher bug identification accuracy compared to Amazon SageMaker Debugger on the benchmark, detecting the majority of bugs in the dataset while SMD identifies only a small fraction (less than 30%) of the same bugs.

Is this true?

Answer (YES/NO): NO